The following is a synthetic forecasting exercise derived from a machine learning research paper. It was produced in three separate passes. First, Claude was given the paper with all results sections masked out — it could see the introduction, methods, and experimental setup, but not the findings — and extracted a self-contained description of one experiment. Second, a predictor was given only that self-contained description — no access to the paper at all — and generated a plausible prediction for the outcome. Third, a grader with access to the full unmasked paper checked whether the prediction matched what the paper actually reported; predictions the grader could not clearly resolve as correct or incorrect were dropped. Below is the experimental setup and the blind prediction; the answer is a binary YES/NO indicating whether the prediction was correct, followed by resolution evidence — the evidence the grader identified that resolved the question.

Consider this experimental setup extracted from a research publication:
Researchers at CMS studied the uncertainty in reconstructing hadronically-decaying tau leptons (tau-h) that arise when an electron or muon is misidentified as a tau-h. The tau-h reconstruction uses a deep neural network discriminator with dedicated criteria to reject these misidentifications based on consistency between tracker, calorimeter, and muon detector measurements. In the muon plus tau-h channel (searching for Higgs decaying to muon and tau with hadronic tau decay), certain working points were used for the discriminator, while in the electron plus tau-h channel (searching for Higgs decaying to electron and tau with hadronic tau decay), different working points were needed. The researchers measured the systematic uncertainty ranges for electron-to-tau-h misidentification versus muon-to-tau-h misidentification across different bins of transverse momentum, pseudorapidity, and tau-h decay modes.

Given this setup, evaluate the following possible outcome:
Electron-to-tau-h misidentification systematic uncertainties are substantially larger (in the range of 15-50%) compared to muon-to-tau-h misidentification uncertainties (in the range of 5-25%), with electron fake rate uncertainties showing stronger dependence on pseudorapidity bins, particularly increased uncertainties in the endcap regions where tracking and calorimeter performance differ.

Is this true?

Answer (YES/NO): NO